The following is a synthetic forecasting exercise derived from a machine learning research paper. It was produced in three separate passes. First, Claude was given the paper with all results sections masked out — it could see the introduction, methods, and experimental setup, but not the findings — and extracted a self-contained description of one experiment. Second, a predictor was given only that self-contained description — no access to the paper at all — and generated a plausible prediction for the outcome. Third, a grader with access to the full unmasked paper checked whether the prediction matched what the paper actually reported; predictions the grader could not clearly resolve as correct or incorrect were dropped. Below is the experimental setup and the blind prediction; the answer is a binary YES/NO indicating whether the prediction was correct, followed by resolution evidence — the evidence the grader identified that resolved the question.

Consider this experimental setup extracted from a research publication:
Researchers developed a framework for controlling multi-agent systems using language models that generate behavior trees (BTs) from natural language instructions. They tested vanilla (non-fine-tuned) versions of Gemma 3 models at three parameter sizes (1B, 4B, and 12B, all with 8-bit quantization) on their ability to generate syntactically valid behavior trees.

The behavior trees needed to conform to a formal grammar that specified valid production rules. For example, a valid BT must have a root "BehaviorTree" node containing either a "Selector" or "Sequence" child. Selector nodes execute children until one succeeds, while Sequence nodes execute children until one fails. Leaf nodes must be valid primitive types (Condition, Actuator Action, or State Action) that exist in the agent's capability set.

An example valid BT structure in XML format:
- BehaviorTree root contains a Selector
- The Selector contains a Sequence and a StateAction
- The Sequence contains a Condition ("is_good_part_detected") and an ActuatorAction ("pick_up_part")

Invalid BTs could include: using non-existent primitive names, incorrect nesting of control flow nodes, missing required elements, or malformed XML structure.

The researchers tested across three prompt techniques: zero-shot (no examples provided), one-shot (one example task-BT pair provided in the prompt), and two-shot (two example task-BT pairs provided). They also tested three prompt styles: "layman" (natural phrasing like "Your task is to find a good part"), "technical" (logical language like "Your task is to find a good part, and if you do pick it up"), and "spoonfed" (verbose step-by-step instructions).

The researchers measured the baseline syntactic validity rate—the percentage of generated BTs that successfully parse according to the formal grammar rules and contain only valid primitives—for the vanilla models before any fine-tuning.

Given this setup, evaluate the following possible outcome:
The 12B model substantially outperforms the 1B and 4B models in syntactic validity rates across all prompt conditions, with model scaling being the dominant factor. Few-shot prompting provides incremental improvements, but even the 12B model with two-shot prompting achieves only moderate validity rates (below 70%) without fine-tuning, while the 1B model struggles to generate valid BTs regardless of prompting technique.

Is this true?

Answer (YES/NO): NO